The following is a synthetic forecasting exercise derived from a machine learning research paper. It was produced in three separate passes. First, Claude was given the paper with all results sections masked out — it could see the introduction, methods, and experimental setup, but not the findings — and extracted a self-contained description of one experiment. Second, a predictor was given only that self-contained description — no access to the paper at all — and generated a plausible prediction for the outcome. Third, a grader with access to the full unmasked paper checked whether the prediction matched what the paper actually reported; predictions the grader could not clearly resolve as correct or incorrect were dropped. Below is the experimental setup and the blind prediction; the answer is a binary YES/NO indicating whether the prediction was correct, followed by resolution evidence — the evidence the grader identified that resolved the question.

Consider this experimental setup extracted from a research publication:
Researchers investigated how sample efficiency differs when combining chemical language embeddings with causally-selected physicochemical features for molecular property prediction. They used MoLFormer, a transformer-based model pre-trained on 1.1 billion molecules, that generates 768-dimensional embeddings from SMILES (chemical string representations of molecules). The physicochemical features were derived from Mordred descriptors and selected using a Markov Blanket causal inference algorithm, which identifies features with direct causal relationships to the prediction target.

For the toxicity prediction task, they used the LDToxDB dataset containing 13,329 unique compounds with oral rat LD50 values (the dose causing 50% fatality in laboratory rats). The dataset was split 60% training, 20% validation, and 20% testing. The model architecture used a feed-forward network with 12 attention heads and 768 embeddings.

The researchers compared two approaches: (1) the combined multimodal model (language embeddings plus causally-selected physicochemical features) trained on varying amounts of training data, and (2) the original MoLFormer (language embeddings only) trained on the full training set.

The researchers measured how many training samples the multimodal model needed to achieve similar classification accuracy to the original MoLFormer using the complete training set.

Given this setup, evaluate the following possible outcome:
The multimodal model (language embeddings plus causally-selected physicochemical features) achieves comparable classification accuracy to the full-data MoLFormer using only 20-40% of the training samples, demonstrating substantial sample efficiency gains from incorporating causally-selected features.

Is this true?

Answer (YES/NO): NO